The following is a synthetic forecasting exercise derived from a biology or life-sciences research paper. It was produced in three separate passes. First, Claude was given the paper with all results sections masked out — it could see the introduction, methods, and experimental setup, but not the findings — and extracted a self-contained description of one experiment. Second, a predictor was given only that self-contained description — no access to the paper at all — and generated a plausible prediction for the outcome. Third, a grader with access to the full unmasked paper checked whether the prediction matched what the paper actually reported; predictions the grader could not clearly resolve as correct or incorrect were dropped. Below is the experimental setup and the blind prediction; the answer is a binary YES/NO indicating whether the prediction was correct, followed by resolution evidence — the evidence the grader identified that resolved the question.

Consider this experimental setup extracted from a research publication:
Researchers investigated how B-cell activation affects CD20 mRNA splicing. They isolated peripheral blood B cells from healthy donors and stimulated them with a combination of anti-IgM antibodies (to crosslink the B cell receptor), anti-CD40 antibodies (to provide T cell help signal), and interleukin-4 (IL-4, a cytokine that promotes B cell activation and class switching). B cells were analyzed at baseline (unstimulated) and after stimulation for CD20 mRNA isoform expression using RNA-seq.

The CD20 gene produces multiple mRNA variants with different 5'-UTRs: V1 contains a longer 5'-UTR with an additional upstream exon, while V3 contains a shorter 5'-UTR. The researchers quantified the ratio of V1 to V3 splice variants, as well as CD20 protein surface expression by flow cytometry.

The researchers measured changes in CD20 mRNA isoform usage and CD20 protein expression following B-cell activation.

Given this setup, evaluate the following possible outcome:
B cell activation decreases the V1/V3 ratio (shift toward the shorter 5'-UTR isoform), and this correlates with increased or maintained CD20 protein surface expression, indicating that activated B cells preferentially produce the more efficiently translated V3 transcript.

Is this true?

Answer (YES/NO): YES